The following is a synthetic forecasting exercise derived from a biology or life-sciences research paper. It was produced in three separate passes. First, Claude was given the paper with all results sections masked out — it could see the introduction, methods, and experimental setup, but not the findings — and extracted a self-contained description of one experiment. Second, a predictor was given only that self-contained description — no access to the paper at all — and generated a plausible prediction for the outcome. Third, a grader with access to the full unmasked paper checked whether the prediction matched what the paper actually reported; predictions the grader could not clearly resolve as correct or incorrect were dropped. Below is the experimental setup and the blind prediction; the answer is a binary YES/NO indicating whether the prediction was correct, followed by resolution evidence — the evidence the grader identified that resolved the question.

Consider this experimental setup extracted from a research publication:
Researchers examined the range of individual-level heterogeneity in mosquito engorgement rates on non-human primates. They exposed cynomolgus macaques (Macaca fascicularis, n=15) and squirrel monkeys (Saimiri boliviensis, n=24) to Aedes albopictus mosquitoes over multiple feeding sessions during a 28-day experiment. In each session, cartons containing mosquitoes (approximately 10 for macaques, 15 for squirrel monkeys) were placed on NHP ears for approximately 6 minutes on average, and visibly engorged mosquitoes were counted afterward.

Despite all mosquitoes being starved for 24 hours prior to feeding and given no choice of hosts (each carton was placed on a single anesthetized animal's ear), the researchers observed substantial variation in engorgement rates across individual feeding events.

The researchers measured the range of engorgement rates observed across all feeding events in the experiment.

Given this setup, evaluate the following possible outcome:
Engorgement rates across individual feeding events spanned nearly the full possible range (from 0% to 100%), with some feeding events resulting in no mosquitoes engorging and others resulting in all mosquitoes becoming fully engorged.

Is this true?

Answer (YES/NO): YES